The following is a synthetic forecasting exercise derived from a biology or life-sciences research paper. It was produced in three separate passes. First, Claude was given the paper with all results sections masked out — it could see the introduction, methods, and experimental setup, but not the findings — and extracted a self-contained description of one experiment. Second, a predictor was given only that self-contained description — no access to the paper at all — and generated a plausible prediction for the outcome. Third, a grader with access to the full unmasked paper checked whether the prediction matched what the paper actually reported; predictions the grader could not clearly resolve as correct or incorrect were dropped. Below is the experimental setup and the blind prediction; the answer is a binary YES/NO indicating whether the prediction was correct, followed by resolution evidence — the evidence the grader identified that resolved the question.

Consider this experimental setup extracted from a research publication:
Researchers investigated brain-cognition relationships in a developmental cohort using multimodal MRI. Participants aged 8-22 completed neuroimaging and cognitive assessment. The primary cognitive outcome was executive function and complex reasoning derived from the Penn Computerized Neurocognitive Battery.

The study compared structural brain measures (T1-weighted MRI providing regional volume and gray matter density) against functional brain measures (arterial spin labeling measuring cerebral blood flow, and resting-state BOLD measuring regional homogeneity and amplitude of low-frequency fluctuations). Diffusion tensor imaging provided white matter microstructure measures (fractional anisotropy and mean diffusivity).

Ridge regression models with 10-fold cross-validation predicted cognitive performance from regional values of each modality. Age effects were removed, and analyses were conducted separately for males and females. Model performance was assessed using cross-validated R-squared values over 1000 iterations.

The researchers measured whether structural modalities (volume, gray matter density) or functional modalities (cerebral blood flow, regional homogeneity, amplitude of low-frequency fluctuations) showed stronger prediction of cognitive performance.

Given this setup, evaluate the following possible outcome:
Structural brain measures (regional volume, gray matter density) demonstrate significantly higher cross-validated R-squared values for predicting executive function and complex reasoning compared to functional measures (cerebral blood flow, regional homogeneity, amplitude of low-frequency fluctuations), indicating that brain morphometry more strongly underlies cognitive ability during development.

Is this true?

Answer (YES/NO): YES